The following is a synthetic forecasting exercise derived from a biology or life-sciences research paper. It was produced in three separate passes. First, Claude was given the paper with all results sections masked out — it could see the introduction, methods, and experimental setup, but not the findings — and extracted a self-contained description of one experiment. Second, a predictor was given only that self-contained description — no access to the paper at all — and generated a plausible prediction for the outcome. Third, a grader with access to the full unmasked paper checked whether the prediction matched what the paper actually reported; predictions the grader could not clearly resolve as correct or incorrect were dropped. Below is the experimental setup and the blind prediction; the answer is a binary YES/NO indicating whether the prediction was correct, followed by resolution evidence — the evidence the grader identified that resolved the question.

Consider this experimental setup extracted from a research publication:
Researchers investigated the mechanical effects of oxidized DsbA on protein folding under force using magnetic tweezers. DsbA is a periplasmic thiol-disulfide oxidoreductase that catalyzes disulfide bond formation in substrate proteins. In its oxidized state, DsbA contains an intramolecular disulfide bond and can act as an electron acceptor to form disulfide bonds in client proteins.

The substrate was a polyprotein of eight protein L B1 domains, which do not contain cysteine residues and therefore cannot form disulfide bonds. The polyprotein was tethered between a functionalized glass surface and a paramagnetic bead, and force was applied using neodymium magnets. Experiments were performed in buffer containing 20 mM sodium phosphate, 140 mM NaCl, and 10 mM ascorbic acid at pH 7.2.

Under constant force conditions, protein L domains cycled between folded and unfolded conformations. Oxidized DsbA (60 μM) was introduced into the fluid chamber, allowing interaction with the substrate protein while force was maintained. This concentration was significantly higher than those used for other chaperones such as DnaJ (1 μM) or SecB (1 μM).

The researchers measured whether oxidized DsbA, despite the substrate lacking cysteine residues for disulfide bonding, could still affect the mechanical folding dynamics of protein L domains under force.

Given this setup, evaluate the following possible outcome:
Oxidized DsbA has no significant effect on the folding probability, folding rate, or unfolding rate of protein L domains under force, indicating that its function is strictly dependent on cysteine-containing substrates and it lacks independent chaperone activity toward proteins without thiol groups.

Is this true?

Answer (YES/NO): NO